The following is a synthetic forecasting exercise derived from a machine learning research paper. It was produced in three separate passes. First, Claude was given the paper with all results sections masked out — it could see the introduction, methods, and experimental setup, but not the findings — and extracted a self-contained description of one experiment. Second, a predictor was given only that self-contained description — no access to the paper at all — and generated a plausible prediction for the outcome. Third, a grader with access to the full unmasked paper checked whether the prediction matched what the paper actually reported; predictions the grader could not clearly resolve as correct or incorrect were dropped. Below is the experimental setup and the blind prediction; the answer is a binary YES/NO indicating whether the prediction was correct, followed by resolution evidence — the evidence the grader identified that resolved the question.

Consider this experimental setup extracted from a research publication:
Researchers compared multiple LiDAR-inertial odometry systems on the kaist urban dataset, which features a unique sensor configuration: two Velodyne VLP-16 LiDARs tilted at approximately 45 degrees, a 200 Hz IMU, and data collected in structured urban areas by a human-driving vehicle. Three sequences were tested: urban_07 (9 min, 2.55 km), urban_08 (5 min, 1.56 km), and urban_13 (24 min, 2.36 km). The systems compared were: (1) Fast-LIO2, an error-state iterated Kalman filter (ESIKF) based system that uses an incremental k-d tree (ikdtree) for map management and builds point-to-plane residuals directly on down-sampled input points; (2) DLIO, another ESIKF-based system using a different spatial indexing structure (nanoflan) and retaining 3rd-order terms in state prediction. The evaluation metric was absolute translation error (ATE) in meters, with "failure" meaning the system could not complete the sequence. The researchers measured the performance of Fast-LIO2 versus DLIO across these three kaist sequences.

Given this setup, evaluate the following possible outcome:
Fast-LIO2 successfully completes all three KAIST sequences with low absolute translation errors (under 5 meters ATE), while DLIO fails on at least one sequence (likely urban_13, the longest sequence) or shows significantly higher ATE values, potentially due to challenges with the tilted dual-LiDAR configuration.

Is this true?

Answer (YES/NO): NO